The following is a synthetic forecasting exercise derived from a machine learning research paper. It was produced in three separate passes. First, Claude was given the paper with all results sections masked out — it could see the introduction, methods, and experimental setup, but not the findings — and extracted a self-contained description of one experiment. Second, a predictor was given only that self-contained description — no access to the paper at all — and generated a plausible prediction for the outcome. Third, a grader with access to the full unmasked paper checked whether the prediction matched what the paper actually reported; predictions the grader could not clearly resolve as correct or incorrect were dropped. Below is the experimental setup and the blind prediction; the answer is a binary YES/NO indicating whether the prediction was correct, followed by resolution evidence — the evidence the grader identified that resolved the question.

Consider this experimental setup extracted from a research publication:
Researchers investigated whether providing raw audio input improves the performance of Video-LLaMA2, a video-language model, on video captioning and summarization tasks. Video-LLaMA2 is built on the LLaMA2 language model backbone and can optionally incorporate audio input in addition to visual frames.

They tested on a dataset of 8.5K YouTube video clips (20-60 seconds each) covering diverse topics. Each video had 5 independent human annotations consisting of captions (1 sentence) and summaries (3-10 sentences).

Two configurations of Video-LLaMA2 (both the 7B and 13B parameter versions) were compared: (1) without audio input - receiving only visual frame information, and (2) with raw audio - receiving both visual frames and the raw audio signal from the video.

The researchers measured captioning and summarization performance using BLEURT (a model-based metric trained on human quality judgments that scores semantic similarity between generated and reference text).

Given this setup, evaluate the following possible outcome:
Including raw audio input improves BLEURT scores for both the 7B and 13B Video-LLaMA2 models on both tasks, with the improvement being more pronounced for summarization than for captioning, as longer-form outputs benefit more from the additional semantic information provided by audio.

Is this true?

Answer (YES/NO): NO